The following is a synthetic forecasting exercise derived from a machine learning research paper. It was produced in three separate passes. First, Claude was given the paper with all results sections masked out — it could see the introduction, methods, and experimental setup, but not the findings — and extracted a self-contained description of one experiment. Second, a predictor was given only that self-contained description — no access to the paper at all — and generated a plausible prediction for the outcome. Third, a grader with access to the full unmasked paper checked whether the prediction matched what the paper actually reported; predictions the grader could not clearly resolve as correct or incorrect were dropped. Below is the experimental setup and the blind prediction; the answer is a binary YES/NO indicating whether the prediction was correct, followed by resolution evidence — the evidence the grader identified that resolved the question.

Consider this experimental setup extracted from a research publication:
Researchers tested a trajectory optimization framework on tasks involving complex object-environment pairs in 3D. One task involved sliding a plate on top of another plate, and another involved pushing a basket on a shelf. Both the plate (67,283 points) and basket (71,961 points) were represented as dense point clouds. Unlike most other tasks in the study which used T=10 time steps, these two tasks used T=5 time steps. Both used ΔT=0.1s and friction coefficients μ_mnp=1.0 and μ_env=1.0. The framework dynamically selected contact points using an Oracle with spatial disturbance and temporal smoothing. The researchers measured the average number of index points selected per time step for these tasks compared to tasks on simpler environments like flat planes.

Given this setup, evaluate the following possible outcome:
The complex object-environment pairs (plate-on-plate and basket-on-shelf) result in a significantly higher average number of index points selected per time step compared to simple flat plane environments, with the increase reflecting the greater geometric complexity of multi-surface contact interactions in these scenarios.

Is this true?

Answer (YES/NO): YES